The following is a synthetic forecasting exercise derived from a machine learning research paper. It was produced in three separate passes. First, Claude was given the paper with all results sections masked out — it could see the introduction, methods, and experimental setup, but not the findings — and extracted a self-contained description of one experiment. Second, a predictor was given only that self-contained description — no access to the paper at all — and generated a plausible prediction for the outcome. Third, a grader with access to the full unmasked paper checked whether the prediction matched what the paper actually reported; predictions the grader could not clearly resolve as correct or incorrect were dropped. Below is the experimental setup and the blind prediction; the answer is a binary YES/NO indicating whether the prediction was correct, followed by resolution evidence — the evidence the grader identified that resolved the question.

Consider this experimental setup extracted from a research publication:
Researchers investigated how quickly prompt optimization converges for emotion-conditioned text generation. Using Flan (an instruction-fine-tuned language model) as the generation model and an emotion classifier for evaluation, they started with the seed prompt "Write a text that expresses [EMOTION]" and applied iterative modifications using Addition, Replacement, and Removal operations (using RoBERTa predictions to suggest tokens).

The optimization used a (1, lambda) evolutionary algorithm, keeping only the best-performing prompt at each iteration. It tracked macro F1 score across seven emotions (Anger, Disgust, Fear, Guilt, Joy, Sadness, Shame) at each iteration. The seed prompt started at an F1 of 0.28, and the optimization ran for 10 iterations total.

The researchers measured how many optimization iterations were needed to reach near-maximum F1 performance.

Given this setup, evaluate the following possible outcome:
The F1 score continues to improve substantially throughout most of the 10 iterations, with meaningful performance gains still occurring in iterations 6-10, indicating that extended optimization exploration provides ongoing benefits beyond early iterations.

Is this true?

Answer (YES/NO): NO